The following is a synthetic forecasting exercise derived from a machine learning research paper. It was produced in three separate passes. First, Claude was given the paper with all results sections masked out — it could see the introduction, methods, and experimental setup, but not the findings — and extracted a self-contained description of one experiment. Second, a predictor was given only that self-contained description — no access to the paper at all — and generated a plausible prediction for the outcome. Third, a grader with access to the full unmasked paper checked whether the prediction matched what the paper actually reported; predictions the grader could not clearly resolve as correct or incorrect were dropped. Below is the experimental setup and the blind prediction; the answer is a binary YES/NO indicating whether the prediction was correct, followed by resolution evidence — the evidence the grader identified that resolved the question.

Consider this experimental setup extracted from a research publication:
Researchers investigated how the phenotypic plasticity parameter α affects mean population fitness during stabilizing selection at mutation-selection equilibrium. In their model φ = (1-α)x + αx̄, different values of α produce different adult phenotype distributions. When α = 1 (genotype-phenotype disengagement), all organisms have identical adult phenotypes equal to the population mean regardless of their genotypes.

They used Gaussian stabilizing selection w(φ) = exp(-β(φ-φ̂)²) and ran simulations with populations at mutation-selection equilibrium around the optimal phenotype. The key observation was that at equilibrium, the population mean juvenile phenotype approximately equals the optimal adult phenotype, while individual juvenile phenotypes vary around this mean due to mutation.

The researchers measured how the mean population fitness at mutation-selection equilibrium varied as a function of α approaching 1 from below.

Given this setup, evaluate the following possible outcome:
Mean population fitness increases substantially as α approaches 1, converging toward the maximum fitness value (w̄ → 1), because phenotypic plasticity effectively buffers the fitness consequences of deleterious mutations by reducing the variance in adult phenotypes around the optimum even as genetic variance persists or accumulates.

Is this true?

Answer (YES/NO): NO